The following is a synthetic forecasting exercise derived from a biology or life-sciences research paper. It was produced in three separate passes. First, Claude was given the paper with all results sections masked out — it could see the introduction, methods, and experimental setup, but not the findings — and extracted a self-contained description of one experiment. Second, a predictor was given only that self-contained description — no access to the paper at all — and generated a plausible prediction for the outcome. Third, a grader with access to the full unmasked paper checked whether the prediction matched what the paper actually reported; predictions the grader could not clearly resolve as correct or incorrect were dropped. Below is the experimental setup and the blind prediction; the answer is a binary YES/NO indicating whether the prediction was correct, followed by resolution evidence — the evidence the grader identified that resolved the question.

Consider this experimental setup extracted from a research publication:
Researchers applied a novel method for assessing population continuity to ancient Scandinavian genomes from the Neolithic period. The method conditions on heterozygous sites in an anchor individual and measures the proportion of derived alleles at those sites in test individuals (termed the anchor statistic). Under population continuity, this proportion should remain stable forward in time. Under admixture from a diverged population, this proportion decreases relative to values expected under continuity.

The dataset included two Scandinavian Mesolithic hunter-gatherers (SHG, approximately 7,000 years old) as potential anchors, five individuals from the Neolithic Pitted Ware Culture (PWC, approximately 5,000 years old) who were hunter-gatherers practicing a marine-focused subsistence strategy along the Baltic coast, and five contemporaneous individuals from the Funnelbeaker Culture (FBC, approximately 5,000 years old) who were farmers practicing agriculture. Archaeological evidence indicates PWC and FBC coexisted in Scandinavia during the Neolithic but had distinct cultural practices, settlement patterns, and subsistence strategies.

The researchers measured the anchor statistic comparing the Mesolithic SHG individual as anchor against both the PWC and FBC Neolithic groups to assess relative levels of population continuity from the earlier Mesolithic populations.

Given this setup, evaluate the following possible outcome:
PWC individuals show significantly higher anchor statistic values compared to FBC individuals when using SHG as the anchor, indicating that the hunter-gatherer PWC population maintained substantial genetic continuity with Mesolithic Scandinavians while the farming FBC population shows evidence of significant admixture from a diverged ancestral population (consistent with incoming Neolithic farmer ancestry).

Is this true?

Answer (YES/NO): NO